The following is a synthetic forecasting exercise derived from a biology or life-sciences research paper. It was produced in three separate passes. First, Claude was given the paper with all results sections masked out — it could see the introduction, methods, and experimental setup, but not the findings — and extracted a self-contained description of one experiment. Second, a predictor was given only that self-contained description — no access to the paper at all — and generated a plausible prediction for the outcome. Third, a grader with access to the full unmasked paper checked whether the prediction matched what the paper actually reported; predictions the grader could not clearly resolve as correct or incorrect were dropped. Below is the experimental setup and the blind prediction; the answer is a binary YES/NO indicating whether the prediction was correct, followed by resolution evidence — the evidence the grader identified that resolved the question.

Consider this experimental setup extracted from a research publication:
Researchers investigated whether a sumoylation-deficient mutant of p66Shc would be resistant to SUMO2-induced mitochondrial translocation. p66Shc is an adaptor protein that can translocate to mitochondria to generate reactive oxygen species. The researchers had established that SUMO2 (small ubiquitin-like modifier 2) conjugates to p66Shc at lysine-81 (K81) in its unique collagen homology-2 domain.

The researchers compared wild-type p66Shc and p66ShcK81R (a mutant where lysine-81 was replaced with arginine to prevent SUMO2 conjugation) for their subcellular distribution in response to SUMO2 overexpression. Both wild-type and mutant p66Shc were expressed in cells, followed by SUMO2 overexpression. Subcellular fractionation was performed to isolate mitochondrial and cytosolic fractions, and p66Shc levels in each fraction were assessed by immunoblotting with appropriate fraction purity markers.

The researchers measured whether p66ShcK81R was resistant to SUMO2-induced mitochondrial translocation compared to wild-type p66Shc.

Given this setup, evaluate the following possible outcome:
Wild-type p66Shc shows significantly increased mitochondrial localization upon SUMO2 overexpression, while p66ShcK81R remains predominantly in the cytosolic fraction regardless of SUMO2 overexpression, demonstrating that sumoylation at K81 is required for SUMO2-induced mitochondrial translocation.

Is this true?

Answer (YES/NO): YES